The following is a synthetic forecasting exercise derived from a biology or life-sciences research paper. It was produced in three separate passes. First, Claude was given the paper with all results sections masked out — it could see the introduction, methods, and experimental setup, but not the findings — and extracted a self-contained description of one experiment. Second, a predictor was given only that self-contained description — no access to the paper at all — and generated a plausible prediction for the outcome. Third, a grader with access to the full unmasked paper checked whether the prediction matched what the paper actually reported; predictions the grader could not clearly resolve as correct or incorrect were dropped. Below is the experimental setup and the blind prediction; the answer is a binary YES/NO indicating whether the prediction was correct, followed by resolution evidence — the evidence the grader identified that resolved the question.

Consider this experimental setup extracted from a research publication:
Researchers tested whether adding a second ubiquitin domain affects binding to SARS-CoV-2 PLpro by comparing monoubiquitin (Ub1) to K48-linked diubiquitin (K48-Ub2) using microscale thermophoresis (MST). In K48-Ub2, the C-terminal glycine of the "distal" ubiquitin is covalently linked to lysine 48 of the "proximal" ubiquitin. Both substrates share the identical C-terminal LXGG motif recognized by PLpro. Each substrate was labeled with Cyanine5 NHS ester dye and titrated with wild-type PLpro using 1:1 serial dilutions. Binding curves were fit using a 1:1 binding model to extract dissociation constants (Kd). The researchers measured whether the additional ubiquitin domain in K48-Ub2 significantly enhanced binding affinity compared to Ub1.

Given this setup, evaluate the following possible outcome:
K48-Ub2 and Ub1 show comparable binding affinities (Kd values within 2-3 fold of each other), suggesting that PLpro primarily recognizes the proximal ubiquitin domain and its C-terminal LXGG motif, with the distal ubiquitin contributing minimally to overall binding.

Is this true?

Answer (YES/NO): NO